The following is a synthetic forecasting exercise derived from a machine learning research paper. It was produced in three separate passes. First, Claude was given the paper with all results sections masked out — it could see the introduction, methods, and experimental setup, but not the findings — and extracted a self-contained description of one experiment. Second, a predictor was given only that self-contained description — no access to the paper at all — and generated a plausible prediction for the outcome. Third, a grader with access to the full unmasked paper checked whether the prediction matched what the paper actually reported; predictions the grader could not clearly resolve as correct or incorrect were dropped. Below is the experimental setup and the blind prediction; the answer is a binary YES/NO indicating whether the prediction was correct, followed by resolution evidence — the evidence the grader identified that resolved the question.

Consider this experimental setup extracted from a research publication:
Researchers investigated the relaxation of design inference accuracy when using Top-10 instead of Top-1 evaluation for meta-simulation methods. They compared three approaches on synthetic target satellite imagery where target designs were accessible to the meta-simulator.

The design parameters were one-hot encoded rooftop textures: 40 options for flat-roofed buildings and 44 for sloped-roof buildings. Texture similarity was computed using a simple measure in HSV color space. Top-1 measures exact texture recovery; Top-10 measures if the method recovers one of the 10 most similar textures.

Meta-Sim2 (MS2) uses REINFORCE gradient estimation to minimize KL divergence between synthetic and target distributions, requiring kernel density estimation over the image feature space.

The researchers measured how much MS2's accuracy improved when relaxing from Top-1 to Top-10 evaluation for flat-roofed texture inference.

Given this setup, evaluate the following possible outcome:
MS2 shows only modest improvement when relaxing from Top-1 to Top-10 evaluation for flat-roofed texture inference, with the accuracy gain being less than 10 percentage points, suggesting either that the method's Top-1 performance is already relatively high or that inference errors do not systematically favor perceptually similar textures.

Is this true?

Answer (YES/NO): NO